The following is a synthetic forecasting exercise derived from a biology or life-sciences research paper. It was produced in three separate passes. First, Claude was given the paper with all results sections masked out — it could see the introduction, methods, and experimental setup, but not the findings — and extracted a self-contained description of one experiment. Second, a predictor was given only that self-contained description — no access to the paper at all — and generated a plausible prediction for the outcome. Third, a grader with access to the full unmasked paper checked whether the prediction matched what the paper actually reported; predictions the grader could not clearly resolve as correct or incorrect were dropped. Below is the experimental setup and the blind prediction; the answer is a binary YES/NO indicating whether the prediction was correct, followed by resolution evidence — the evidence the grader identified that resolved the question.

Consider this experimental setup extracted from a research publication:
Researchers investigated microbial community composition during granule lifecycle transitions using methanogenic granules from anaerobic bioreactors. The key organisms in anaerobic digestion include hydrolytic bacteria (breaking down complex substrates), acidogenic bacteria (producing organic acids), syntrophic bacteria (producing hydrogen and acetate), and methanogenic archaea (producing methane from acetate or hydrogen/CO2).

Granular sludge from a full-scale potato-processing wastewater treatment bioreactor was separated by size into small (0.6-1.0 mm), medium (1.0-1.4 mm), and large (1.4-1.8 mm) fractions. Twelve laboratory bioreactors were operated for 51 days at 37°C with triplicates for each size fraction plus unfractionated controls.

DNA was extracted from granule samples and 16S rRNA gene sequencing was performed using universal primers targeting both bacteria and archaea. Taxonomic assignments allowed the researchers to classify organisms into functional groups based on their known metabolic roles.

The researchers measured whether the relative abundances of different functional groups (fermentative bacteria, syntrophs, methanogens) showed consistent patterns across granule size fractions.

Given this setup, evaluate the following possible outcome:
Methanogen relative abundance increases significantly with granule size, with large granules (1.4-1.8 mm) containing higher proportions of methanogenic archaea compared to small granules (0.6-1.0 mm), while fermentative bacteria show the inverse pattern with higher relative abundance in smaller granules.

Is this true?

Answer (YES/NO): NO